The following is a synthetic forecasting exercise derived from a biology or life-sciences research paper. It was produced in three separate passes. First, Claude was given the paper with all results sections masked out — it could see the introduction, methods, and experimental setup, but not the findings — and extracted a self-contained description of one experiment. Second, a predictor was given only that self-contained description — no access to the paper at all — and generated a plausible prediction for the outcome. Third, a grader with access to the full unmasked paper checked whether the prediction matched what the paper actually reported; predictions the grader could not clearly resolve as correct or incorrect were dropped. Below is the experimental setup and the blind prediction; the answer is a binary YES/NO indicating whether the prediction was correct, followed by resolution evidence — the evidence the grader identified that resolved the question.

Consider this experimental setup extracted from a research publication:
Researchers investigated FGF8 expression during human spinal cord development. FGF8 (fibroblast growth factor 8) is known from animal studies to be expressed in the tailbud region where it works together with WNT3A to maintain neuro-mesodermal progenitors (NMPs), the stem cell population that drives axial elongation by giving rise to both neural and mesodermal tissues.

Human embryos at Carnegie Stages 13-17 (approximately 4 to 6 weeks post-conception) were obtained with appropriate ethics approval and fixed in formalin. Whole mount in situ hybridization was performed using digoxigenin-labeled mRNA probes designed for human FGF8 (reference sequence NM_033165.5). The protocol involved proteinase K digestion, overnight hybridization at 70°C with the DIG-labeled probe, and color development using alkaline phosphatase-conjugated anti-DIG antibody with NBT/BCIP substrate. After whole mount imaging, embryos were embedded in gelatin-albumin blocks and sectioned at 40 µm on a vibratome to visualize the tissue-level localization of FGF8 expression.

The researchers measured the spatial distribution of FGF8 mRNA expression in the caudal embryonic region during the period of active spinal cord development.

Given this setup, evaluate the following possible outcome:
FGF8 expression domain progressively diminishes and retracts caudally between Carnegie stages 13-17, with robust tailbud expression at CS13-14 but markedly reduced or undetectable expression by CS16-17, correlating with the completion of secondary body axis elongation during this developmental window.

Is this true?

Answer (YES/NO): NO